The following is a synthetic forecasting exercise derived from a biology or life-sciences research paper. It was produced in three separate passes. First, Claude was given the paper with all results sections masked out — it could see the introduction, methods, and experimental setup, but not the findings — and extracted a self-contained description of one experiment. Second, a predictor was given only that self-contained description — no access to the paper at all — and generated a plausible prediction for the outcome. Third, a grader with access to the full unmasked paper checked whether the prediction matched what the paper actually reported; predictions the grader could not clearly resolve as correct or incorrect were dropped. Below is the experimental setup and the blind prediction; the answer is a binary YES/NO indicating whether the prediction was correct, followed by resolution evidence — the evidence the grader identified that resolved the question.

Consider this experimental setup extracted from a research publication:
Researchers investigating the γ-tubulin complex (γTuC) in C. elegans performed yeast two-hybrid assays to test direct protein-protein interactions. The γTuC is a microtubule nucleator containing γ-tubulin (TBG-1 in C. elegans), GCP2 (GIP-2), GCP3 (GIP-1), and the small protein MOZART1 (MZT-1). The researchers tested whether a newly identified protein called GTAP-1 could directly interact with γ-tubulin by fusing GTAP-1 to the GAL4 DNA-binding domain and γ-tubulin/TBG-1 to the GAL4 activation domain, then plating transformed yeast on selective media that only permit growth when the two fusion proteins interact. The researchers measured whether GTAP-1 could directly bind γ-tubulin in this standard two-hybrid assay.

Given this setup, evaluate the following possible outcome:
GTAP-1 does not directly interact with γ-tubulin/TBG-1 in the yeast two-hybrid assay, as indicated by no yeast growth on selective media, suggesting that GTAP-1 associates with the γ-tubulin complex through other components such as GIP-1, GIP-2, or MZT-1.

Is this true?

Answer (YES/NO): YES